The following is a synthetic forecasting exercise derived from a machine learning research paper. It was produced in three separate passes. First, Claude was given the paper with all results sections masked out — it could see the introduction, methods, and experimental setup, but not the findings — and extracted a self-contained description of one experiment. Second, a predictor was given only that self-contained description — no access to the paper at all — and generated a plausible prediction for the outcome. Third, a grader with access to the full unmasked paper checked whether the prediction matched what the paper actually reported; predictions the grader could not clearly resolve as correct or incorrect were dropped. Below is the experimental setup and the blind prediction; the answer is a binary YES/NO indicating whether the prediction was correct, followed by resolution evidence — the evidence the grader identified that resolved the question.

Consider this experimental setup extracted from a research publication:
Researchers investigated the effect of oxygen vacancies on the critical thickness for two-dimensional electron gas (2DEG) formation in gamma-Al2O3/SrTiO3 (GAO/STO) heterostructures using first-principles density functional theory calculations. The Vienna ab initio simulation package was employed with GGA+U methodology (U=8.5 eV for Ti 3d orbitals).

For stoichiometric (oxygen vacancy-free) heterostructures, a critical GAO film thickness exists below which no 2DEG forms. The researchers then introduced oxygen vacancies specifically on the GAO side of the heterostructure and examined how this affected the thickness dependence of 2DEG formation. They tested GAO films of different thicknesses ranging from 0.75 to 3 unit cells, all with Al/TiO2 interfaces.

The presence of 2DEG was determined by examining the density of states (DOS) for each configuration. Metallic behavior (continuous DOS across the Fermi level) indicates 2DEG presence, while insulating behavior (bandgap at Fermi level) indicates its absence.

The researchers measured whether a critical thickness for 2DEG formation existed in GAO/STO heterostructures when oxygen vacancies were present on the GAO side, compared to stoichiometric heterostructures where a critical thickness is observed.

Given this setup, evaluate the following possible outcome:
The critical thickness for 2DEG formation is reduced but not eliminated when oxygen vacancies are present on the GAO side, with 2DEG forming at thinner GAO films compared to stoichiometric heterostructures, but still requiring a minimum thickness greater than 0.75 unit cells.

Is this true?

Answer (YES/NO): NO